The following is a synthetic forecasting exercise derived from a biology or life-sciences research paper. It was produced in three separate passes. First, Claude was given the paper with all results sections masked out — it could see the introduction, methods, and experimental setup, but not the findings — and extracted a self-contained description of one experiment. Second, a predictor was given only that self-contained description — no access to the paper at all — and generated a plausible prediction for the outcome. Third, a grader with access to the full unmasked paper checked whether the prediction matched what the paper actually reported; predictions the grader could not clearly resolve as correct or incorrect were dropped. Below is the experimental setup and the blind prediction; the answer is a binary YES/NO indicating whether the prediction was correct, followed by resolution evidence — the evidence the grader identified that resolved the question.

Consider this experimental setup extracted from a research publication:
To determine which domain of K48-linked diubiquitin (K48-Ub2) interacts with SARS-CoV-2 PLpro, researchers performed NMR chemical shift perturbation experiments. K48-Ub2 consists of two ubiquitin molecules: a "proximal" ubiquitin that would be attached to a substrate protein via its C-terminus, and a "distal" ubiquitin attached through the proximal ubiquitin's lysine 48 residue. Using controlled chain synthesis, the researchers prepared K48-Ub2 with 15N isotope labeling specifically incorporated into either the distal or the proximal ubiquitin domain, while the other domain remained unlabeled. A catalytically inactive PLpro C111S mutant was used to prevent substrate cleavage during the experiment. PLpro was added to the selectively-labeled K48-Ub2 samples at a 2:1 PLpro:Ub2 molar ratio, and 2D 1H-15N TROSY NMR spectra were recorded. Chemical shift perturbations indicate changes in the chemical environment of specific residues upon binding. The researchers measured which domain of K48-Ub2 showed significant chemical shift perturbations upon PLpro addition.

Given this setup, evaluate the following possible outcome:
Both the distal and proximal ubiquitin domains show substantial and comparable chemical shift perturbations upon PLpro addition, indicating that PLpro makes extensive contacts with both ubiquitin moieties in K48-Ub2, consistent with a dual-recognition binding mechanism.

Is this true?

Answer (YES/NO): NO